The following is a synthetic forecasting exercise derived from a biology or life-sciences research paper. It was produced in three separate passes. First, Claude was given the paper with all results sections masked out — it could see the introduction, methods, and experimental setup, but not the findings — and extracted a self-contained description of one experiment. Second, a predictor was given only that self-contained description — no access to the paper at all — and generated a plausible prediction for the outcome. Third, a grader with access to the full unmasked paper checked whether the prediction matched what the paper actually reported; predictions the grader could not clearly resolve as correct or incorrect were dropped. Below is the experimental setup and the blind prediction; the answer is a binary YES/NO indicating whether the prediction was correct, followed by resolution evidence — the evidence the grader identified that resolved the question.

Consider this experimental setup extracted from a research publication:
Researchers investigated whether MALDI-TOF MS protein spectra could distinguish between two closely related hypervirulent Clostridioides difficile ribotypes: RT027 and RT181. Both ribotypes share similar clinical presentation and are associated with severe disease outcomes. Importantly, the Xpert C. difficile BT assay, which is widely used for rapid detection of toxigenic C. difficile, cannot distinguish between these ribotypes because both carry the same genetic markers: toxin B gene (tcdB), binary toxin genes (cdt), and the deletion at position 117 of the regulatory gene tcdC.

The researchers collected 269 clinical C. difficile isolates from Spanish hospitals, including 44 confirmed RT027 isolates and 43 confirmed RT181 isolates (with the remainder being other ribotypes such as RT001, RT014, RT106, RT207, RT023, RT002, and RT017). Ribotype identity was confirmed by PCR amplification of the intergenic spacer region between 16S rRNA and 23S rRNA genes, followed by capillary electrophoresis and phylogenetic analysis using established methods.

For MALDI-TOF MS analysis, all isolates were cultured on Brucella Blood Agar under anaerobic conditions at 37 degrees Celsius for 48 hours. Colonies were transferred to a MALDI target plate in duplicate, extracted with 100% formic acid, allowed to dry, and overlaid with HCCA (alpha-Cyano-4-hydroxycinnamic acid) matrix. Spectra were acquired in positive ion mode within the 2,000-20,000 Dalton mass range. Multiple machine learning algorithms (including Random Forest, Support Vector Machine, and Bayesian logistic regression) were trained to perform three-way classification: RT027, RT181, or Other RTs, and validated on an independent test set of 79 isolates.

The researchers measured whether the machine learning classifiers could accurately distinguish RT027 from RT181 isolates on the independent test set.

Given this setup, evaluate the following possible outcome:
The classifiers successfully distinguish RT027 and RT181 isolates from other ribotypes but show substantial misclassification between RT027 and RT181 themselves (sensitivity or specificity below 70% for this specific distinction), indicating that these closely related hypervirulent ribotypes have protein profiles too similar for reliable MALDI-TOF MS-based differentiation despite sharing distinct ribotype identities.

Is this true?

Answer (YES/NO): NO